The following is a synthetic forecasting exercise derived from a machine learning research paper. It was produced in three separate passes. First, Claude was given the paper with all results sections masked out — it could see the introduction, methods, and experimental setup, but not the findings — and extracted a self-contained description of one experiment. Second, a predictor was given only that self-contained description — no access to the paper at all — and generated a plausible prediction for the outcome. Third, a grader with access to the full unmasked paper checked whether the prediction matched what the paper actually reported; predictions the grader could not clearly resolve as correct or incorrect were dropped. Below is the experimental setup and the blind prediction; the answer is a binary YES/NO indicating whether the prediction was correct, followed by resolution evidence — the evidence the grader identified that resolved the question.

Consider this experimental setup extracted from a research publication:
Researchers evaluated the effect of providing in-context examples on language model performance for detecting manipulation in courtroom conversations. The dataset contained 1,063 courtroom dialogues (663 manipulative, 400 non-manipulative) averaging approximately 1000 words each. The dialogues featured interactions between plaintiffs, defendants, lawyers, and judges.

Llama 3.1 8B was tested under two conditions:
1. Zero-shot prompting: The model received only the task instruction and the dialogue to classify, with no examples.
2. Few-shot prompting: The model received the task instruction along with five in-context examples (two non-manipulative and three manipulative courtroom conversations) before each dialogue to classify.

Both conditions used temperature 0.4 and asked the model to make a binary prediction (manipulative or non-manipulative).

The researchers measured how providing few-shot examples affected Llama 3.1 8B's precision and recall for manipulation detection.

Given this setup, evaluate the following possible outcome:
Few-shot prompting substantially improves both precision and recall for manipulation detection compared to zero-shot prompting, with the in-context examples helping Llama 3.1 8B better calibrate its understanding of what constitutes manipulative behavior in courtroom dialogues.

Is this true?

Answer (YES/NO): NO